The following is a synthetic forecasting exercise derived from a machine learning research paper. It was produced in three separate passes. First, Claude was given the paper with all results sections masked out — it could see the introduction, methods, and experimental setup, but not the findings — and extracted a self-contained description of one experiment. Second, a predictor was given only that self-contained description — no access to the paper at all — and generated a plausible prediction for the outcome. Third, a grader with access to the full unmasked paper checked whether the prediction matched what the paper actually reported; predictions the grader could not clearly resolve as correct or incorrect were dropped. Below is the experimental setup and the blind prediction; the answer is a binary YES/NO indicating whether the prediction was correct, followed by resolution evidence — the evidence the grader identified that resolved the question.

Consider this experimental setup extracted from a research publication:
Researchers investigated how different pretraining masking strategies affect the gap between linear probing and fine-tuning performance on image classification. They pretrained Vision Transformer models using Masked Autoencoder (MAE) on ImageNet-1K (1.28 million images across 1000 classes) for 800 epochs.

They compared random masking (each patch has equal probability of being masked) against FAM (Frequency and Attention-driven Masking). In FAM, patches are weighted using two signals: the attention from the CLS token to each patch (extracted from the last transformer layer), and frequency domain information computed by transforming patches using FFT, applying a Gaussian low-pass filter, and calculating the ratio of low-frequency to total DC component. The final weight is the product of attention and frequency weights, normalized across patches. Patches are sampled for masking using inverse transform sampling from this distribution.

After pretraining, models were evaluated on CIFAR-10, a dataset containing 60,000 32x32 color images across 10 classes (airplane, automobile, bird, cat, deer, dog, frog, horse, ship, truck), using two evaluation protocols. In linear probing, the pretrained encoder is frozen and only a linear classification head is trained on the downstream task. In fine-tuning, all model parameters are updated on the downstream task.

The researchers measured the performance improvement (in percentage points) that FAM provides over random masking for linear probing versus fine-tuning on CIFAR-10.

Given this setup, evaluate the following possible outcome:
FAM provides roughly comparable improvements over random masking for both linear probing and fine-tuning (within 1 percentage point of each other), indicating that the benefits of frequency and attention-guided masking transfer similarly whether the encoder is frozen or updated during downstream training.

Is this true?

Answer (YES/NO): NO